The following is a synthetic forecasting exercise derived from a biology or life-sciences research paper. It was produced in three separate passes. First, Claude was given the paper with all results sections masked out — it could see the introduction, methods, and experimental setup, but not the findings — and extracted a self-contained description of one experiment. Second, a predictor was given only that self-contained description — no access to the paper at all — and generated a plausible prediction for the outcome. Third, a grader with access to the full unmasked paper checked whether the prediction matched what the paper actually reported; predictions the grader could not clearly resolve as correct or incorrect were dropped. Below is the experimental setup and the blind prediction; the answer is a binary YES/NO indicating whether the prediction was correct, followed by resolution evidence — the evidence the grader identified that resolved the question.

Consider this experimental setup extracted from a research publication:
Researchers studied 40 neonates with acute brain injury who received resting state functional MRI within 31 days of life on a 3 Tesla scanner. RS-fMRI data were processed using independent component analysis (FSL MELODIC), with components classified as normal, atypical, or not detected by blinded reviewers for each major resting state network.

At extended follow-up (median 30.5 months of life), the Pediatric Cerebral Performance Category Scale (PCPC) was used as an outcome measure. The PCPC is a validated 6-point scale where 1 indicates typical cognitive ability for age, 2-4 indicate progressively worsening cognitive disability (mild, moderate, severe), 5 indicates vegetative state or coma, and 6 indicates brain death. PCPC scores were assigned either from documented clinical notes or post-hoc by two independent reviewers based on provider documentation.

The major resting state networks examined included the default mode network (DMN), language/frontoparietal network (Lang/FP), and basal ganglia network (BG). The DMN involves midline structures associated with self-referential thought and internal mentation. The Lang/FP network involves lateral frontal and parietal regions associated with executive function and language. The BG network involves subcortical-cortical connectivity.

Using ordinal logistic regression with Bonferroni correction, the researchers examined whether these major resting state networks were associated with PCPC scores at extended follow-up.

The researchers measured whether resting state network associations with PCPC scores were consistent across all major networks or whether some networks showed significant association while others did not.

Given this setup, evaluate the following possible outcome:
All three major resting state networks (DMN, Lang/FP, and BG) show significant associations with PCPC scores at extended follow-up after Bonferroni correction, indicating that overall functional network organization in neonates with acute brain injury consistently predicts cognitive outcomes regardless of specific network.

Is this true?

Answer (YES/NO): YES